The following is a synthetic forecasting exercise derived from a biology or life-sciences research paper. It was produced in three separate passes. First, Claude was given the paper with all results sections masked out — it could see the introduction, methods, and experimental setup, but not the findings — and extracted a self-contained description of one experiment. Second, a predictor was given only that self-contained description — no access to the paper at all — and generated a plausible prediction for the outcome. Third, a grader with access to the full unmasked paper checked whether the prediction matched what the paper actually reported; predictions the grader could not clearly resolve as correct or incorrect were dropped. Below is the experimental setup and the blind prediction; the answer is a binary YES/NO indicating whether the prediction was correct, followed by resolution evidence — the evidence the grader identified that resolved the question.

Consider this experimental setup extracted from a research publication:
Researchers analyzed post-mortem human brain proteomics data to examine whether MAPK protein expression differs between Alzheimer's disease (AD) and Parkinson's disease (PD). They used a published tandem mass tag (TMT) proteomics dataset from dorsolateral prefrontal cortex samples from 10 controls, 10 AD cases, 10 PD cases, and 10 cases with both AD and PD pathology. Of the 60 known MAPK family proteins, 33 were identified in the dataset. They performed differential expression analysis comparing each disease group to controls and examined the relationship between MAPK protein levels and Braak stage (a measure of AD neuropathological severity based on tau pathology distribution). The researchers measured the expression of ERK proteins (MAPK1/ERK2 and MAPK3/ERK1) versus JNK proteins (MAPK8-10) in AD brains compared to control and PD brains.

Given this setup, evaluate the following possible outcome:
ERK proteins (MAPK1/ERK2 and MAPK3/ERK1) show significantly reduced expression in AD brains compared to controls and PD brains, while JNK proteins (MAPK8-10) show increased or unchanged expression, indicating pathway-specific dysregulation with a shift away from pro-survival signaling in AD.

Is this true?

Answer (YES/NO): NO